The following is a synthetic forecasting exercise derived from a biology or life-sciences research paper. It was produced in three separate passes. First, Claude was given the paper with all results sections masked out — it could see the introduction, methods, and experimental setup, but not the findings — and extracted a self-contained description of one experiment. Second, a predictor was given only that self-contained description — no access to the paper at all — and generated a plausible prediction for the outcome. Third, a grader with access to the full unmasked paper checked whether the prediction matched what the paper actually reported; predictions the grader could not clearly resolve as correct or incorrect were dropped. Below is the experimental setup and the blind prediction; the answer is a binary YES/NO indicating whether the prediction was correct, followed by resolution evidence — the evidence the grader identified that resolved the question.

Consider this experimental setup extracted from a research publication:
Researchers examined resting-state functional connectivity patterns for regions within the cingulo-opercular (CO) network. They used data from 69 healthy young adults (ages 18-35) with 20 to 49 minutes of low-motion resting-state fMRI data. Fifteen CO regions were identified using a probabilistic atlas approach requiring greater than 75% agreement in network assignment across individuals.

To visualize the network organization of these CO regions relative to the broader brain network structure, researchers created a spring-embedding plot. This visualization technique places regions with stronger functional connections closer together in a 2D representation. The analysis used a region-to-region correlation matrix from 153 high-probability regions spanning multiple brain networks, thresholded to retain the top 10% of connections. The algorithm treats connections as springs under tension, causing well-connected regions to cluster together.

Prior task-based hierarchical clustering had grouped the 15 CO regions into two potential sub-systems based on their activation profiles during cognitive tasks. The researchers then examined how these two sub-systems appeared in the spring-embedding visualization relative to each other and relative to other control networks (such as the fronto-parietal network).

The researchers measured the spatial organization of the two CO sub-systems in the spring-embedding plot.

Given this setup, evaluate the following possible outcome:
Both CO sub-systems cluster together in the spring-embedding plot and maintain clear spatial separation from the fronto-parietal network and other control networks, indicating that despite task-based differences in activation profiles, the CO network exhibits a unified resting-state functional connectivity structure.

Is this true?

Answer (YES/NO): NO